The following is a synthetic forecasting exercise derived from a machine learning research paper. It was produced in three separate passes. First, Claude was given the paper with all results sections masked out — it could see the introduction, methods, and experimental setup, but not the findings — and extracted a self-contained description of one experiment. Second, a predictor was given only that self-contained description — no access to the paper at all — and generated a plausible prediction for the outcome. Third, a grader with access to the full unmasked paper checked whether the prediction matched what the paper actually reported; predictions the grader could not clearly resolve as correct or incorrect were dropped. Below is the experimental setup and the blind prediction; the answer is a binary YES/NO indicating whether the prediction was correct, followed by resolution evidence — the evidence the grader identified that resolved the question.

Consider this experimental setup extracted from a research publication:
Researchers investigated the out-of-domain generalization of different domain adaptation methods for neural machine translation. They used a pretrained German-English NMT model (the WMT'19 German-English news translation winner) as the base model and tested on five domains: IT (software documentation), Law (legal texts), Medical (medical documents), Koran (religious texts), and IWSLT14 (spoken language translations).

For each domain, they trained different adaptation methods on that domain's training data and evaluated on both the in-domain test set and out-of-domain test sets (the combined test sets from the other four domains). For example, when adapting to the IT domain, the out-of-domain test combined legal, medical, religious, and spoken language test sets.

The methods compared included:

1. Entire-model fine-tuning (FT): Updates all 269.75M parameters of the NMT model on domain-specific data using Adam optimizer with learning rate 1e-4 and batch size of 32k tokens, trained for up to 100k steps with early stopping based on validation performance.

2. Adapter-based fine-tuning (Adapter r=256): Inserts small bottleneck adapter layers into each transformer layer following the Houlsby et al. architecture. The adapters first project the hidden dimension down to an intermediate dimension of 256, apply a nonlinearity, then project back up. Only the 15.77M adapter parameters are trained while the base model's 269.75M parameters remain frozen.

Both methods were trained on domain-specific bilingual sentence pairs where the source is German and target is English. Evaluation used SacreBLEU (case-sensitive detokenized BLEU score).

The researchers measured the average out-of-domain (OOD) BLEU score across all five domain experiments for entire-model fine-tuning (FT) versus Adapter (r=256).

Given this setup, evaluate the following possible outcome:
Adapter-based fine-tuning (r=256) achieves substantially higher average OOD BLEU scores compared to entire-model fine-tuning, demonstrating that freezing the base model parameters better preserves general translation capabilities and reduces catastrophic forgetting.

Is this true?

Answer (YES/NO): YES